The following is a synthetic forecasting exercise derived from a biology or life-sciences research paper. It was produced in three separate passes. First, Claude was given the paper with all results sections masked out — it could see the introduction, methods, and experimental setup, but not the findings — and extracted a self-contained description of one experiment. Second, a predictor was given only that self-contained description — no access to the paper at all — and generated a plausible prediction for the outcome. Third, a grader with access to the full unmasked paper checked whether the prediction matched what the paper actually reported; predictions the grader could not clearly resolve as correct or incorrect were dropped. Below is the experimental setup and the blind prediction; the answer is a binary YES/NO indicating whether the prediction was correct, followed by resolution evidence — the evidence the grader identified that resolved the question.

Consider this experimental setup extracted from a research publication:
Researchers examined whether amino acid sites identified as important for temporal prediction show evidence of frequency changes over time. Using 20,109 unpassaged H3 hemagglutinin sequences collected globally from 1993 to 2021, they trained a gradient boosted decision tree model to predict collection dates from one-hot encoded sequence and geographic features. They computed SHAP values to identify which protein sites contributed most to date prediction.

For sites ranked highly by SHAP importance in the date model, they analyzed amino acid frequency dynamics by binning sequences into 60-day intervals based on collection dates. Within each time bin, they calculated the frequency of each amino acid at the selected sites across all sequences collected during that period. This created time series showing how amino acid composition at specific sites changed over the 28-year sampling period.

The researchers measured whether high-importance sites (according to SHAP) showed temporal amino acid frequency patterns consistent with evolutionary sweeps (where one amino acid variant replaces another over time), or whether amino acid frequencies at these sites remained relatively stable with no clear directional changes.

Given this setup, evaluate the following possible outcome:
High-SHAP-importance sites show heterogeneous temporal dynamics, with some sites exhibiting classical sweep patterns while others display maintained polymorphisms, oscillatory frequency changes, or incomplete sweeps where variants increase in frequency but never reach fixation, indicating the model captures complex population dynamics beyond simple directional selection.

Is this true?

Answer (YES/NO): NO